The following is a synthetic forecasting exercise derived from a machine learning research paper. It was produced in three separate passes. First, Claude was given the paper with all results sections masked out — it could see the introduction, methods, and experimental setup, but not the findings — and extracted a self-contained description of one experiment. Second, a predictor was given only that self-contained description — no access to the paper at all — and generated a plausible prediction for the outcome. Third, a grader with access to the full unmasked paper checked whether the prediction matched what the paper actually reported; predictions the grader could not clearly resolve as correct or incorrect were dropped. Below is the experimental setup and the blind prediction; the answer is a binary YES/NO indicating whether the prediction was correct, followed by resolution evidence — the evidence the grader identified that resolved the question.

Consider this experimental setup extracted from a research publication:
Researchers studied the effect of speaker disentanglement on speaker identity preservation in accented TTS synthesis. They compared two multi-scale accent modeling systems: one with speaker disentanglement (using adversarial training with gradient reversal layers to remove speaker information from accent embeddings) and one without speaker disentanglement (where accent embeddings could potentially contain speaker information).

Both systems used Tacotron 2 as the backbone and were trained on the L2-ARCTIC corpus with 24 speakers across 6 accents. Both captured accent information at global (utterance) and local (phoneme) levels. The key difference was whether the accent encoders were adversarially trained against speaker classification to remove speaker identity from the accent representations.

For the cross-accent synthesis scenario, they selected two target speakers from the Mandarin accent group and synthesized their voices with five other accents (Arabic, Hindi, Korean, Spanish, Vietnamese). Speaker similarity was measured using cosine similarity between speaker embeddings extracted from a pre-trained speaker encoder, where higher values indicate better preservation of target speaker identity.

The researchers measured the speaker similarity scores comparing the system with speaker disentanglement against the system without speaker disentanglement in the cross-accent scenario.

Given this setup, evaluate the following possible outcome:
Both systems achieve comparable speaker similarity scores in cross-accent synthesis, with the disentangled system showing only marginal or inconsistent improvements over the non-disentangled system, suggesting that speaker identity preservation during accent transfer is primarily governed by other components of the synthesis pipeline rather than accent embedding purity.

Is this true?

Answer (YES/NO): NO